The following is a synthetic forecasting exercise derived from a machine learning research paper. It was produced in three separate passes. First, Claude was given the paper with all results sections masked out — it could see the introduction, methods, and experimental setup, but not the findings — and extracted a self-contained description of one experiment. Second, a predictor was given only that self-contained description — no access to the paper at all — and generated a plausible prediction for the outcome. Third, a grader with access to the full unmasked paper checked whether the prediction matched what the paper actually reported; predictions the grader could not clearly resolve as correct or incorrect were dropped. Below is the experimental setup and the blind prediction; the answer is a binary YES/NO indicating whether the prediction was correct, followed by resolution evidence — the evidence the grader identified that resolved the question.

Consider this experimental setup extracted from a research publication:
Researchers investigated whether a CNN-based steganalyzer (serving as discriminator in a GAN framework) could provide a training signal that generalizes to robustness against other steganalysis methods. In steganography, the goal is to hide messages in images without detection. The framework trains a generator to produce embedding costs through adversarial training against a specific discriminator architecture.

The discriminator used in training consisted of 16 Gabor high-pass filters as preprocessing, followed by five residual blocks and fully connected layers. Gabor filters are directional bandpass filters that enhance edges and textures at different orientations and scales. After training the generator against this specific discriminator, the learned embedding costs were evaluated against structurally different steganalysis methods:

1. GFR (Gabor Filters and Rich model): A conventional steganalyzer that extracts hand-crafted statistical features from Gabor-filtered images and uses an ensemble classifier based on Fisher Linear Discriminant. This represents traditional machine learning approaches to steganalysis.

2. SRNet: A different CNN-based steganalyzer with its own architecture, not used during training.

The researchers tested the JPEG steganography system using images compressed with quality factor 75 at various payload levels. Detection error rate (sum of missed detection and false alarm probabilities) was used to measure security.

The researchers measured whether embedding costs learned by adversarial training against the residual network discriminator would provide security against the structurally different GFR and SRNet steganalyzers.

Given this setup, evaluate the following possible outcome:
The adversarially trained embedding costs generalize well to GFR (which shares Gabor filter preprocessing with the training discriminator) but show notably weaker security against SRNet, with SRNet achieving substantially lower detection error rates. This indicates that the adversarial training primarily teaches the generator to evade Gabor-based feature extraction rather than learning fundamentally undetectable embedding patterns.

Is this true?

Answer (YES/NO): YES